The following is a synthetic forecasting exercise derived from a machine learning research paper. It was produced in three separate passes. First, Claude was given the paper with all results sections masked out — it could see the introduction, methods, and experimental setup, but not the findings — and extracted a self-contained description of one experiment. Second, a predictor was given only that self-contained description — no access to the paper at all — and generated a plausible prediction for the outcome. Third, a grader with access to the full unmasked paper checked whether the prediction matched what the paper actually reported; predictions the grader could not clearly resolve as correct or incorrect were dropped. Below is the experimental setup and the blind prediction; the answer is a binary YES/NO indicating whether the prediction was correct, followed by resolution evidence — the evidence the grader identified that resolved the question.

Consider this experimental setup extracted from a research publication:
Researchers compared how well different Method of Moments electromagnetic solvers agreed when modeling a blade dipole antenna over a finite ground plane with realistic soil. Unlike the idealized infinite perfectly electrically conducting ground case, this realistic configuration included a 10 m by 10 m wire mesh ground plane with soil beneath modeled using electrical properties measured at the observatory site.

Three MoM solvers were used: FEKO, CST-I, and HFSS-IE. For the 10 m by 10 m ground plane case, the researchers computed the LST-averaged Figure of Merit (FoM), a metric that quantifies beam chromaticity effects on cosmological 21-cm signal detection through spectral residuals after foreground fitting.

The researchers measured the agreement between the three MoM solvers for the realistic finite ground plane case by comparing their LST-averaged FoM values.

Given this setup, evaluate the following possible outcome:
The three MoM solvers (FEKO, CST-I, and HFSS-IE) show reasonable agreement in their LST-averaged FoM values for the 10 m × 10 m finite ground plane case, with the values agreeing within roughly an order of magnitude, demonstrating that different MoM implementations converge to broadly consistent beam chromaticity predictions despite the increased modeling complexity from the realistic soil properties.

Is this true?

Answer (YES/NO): NO